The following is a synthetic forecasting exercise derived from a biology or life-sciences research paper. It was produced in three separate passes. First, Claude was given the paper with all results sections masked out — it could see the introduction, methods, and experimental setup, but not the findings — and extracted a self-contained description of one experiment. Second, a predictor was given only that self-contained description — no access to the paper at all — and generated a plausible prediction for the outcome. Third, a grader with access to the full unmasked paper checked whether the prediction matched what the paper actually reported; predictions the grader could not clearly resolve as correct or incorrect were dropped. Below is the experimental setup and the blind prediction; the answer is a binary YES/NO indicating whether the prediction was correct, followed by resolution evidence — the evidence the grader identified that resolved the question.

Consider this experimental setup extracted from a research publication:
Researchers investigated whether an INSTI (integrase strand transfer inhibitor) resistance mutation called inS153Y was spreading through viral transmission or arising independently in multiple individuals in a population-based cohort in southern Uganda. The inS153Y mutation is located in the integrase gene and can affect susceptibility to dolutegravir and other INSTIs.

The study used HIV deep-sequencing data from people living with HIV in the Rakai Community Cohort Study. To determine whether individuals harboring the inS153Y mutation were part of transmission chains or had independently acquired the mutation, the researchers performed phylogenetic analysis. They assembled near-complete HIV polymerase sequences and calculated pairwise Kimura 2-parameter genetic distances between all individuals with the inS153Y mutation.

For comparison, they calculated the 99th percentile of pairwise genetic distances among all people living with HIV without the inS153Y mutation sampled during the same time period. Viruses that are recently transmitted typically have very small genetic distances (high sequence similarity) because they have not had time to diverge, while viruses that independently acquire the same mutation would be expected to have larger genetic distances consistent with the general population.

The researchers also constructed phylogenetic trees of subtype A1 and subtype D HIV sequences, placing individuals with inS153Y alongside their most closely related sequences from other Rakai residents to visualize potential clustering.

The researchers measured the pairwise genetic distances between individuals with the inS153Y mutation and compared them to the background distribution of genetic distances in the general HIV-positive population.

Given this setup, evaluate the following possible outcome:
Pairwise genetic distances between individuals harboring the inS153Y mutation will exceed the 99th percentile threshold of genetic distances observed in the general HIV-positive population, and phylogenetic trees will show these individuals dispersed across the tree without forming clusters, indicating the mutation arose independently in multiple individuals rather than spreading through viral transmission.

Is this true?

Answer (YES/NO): NO